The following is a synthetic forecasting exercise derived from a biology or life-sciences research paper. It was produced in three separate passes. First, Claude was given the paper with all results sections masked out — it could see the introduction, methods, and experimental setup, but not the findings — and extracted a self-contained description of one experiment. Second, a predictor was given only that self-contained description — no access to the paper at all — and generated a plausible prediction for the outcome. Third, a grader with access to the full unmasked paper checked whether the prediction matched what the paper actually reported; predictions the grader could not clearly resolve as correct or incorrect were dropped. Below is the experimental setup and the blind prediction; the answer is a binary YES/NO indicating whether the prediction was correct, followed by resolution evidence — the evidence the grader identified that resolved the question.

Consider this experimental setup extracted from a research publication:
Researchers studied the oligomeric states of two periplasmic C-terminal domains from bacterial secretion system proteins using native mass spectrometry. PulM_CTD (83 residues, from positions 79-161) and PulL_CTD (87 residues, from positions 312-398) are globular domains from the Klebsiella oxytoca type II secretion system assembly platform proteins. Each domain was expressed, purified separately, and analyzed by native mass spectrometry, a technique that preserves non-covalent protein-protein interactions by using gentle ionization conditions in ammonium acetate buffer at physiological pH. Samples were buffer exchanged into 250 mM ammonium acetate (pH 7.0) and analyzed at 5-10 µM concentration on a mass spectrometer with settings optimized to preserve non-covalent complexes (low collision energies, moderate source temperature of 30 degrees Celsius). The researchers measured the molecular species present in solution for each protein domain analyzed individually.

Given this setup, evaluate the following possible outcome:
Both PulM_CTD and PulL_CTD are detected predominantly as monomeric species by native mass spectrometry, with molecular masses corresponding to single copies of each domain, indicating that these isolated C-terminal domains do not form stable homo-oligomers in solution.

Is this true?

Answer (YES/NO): NO